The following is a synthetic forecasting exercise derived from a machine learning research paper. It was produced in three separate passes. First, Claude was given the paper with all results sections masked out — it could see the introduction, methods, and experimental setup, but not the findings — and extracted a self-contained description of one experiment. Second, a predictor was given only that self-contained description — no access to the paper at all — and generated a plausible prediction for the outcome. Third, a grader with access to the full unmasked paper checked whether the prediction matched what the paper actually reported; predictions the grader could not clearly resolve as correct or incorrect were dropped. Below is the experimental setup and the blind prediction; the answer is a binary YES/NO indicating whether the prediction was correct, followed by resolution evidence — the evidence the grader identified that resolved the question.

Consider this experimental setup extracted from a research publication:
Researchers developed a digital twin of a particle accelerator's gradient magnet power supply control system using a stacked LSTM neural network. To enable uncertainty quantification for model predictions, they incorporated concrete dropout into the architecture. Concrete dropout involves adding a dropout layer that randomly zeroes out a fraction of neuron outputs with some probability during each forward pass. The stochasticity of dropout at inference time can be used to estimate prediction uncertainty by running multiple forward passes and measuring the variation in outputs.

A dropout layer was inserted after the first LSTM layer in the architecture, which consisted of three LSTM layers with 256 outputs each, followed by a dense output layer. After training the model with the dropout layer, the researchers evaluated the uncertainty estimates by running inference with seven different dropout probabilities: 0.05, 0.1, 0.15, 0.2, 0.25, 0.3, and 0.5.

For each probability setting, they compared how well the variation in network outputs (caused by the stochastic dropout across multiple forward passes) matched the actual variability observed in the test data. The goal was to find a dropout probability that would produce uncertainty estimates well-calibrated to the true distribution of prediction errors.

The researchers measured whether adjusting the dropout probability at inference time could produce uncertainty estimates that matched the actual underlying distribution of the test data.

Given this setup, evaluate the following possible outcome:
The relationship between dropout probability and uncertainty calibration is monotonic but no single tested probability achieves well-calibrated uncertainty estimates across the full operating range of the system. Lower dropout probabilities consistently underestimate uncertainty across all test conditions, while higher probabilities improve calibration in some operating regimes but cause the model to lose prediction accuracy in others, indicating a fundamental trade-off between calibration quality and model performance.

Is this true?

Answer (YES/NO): NO